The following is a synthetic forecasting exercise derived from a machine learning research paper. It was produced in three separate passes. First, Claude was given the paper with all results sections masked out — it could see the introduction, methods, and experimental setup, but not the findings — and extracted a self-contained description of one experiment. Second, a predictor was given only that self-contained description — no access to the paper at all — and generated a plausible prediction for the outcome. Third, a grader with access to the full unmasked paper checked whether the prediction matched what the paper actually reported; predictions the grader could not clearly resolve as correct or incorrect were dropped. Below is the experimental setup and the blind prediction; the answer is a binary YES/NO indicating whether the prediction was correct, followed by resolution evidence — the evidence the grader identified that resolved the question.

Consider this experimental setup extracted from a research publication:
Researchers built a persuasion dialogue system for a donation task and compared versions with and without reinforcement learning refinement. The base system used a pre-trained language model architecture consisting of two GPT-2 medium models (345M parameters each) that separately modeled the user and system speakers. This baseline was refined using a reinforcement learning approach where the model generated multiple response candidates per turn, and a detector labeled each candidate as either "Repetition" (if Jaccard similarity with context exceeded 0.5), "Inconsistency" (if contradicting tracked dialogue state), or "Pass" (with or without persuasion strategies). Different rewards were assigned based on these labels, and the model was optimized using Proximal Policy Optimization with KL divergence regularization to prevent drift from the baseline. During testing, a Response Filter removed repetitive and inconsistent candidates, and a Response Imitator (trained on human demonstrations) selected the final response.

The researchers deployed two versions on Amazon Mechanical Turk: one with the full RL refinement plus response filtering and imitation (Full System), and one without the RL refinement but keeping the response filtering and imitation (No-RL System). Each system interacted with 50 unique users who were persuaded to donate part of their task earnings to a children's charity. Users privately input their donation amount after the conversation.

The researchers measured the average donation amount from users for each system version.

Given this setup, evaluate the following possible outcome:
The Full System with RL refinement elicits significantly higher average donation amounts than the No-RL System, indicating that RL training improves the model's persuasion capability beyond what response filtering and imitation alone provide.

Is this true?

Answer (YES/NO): NO